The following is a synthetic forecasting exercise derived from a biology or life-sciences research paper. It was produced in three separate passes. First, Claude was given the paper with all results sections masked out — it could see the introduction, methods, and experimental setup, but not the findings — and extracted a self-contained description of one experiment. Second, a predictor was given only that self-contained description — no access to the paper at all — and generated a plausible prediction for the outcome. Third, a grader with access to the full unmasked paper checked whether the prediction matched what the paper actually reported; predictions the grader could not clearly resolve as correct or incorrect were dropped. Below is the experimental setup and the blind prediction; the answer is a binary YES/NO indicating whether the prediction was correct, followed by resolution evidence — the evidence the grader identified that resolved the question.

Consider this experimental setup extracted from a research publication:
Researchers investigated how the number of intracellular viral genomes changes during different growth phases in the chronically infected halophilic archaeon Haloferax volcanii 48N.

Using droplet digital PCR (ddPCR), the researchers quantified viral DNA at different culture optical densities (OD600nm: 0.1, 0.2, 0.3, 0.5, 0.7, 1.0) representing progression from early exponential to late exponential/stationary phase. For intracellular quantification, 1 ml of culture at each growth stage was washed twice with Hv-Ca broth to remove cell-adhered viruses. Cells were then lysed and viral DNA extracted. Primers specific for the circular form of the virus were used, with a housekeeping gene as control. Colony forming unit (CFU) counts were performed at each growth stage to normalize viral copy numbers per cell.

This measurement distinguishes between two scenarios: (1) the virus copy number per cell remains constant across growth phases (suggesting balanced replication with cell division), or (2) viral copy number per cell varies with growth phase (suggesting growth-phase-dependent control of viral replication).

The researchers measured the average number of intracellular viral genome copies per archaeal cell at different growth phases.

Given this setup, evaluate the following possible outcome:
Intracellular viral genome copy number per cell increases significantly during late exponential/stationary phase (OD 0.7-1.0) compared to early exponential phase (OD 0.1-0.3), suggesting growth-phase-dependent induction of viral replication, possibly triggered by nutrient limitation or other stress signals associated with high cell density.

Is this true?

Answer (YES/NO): NO